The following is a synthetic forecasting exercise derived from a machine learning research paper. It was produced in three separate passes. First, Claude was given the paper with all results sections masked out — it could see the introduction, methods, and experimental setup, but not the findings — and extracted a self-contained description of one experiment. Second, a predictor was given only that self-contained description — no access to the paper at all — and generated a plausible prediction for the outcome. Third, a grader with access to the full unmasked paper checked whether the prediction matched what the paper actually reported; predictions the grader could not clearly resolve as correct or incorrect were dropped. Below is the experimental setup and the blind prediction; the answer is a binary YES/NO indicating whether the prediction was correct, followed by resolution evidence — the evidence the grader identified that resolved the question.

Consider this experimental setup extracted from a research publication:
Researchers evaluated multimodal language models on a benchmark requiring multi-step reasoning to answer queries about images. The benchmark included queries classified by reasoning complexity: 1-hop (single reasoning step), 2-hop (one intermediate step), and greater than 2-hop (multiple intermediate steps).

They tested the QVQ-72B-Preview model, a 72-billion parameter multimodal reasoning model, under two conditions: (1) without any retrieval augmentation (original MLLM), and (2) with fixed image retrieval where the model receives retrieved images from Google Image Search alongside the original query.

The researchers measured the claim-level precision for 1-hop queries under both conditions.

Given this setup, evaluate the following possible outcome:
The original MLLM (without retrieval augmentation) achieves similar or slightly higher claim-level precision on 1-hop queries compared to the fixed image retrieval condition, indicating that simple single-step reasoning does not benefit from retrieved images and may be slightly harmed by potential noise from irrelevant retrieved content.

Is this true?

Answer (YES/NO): NO